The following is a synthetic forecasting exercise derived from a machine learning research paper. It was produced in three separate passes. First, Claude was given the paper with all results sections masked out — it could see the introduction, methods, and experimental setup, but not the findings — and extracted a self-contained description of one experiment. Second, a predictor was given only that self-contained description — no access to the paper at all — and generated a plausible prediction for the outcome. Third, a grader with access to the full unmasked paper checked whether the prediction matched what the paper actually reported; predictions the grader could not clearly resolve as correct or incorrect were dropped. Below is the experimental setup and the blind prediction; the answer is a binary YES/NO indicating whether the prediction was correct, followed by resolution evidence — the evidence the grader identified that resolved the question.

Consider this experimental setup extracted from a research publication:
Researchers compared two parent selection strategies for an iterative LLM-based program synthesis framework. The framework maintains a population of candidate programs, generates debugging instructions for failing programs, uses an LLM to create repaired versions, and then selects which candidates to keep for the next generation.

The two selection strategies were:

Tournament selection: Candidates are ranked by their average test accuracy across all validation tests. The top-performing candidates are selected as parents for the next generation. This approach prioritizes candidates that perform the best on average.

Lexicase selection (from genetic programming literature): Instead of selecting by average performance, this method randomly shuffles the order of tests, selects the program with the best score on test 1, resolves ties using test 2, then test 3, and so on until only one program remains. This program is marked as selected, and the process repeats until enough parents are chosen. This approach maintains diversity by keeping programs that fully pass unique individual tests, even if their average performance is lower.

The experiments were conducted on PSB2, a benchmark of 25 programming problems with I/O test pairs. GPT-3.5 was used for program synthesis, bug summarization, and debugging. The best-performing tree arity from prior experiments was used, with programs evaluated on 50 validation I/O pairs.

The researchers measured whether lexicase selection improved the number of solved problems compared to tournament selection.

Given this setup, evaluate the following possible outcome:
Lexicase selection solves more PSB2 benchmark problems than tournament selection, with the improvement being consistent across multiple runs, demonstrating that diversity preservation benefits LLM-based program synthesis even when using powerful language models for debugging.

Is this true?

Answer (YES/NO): NO